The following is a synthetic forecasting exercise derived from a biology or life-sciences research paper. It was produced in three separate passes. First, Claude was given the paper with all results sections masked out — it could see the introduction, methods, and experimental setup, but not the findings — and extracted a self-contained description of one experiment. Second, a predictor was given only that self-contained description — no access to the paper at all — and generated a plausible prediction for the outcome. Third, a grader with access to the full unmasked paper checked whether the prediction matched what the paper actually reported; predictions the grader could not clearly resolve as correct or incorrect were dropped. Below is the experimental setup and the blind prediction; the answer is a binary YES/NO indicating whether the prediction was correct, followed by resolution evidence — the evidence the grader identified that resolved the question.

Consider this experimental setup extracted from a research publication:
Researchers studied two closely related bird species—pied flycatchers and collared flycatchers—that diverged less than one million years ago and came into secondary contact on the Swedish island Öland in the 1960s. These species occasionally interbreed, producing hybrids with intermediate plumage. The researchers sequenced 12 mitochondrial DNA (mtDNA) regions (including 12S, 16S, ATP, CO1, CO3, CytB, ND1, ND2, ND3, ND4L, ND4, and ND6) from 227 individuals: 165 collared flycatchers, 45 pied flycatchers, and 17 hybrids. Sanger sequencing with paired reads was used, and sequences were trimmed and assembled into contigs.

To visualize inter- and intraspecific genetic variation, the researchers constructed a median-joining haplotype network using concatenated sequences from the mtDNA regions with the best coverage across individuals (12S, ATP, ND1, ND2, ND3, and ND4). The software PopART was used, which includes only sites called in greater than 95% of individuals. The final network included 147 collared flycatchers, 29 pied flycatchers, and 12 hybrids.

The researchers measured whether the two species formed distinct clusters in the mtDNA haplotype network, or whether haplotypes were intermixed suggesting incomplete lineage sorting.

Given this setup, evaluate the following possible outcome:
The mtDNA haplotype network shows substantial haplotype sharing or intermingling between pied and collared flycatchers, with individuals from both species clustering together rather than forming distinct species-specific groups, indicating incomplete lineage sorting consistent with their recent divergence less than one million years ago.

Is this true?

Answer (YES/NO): NO